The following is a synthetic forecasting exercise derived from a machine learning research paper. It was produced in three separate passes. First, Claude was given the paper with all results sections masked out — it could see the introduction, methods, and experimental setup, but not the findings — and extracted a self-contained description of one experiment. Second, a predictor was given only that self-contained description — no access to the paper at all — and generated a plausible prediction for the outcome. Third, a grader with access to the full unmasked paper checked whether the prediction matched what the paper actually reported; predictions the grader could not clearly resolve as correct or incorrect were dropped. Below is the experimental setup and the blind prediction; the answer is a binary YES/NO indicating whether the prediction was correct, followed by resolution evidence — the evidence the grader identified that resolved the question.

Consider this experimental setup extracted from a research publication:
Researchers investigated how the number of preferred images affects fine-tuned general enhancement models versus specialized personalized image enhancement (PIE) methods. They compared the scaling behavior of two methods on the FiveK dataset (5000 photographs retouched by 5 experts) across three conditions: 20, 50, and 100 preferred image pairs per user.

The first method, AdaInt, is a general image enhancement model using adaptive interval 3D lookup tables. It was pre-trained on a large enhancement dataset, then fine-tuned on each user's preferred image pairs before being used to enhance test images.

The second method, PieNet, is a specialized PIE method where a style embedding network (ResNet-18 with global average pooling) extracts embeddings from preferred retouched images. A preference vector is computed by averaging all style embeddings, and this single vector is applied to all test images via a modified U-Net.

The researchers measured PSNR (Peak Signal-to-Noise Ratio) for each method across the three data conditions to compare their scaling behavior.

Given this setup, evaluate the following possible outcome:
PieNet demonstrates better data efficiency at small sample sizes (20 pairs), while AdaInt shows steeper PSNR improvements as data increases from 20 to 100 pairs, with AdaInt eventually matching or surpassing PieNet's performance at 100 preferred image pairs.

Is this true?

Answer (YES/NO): NO